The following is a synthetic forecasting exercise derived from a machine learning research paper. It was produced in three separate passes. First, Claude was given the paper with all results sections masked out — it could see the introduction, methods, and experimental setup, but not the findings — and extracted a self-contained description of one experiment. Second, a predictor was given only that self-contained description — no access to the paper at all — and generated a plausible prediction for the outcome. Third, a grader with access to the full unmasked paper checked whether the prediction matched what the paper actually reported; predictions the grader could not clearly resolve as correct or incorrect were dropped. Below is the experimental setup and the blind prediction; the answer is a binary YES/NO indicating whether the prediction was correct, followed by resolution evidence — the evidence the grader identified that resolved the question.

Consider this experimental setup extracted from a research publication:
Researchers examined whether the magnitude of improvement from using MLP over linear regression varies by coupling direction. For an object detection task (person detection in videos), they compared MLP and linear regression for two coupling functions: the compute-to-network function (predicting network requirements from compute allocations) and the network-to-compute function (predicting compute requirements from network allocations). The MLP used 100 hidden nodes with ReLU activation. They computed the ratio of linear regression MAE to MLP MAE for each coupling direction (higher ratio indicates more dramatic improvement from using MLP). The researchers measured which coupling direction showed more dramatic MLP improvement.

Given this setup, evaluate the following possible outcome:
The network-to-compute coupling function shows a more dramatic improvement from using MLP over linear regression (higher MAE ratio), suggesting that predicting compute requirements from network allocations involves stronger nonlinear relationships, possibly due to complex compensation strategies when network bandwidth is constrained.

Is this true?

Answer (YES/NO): YES